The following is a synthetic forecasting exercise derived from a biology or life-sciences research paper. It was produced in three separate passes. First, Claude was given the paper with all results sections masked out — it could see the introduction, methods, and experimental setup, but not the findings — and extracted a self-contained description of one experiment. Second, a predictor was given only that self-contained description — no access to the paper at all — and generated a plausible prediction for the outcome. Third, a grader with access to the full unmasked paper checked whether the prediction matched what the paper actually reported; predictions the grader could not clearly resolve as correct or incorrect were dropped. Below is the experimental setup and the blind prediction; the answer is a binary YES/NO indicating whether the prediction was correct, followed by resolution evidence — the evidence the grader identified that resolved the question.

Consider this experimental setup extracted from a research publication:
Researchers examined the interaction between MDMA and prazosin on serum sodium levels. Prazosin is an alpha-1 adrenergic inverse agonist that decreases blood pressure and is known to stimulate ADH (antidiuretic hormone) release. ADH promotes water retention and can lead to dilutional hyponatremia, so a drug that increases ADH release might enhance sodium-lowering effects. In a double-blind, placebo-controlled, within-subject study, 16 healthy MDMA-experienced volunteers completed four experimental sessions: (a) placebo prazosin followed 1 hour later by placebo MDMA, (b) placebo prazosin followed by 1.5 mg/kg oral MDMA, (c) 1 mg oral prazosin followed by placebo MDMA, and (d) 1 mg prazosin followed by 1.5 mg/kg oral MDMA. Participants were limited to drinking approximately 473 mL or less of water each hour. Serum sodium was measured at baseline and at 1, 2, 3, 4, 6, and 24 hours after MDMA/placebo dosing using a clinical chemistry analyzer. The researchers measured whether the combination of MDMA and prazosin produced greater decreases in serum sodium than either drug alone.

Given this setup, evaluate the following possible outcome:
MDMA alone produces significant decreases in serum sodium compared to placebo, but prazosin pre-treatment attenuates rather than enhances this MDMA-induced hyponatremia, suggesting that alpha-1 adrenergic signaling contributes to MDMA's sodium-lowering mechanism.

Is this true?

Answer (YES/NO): NO